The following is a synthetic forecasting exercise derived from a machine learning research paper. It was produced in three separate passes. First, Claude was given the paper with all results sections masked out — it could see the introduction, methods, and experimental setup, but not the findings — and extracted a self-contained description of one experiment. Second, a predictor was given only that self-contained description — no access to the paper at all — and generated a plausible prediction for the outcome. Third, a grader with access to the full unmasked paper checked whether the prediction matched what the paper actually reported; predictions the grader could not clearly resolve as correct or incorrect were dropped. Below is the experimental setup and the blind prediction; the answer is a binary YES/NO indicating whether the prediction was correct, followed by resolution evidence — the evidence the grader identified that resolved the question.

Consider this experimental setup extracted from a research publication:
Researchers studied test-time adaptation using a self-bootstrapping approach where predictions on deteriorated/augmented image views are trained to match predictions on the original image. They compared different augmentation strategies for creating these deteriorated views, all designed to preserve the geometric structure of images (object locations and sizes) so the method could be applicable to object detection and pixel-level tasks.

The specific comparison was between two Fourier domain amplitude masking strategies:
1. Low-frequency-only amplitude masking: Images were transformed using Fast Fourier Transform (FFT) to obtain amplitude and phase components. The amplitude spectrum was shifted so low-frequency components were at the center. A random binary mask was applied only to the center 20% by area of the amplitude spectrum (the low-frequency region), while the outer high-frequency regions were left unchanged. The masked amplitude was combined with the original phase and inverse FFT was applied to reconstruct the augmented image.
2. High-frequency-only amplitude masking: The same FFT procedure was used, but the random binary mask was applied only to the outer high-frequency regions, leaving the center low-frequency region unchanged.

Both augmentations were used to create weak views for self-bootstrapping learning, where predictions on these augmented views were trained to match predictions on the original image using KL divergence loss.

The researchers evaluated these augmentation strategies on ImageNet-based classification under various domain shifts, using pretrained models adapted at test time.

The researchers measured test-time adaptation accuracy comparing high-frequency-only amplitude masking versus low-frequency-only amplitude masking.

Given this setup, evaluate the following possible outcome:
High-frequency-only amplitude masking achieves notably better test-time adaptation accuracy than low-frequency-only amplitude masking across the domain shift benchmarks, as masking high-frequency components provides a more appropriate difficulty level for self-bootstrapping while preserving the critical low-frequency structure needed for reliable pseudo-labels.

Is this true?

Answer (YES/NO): NO